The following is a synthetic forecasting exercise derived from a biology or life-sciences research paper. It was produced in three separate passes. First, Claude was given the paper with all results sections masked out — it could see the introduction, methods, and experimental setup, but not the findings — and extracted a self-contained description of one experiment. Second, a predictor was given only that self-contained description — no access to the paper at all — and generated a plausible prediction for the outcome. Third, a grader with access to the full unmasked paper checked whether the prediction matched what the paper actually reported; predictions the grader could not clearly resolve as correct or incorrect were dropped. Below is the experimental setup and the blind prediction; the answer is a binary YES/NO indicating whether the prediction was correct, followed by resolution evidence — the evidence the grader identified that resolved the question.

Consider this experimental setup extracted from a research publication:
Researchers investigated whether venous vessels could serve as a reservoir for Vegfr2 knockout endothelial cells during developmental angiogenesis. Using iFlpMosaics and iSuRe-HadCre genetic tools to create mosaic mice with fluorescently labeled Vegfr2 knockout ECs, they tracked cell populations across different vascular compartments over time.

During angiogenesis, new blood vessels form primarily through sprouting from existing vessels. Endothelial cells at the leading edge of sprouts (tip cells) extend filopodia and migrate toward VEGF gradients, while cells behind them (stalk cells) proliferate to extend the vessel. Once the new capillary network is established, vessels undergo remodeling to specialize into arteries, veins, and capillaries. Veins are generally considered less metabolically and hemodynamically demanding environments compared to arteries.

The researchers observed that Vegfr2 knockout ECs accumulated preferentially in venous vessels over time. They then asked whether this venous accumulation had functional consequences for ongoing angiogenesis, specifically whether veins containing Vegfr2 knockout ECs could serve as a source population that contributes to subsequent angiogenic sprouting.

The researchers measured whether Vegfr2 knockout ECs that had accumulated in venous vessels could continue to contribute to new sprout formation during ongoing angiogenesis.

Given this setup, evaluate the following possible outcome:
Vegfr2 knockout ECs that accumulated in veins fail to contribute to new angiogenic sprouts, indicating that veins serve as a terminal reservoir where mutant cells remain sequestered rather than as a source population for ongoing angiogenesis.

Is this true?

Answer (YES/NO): NO